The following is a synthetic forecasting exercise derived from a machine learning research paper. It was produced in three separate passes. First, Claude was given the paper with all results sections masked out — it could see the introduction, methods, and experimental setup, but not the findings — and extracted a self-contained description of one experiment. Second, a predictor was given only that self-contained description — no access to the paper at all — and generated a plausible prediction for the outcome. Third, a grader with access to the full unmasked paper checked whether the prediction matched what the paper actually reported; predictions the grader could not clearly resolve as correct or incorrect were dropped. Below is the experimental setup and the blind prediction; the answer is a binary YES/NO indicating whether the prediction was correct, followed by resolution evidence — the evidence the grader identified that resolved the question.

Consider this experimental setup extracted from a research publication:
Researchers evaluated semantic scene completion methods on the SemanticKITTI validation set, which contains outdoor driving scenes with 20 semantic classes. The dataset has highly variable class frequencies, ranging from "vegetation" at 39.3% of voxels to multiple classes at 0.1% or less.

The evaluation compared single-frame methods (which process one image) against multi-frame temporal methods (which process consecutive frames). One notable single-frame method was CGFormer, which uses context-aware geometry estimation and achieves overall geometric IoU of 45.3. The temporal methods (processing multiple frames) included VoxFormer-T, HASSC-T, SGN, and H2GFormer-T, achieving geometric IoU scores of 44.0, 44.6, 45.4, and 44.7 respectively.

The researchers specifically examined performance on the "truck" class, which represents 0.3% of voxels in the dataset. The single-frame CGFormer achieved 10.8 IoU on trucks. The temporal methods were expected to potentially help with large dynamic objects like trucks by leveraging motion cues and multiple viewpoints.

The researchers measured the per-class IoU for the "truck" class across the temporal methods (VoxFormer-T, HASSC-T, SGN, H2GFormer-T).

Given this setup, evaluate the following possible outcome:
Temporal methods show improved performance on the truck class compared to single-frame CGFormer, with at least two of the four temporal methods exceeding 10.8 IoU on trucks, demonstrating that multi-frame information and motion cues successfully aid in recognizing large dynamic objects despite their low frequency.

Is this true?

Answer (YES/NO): NO